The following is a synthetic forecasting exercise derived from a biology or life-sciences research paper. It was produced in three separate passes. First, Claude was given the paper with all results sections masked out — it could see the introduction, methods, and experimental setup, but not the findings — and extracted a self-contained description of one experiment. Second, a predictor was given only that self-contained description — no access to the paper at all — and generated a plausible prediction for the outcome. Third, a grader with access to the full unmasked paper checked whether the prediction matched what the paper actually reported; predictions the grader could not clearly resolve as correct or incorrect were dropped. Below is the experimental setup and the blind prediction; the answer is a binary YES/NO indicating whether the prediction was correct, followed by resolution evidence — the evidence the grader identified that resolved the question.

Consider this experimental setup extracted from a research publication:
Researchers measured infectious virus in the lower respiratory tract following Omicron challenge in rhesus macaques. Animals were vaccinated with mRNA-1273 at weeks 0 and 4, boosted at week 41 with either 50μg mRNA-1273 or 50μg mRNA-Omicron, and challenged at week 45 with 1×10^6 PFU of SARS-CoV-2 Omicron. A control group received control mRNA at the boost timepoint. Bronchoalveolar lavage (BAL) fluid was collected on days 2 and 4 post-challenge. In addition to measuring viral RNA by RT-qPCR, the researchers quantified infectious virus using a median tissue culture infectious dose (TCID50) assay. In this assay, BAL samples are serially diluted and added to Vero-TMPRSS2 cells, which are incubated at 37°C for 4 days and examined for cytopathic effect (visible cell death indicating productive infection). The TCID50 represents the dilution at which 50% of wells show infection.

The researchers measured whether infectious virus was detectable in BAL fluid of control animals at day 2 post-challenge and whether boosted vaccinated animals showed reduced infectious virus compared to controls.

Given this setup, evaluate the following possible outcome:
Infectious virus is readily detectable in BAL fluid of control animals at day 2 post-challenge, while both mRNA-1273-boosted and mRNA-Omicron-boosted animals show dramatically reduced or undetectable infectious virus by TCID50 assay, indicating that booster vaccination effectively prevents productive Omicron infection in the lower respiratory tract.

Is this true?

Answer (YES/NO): YES